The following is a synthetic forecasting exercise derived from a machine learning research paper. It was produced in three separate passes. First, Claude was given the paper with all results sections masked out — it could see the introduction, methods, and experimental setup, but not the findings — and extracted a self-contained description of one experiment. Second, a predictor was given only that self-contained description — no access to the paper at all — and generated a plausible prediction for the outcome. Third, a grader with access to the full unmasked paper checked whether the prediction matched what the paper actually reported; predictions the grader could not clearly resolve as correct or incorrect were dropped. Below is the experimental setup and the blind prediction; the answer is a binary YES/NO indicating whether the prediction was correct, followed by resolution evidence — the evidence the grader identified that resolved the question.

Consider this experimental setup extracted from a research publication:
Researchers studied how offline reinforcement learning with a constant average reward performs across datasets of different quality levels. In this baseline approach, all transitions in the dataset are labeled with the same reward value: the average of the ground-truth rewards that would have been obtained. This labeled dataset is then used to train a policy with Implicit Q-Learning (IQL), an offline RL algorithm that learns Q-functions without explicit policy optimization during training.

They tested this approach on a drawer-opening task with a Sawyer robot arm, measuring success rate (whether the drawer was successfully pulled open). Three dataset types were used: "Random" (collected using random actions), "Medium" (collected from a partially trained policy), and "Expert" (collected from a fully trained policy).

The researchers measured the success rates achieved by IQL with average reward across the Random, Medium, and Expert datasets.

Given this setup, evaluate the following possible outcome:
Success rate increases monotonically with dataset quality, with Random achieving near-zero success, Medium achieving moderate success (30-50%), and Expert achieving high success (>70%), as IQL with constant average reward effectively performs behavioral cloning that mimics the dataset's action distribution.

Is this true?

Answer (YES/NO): NO